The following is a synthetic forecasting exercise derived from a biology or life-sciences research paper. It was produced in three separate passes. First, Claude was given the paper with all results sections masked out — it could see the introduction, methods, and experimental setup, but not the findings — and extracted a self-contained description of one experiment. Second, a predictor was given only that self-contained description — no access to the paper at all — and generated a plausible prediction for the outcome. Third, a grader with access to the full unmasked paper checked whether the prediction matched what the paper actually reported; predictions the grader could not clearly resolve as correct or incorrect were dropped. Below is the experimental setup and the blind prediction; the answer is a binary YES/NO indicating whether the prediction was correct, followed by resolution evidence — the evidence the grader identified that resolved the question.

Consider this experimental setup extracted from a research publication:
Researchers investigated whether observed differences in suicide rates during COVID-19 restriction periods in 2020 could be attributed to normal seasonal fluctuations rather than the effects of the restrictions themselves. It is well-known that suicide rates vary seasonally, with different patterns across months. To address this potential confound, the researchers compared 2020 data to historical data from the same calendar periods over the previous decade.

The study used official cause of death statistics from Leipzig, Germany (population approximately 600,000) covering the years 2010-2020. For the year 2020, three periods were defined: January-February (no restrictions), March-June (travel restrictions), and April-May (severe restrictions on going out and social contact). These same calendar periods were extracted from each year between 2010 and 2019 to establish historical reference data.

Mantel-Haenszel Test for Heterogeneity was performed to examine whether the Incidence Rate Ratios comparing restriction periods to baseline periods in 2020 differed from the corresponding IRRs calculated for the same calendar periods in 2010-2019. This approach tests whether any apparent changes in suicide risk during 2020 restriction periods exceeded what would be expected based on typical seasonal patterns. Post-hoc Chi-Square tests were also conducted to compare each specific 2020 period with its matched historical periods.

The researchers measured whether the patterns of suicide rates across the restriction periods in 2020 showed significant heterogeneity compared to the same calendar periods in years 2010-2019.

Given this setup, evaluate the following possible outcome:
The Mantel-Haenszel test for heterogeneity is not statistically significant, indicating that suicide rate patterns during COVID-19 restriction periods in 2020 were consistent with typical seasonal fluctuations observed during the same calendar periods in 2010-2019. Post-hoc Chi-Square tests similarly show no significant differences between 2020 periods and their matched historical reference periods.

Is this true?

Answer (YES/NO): NO